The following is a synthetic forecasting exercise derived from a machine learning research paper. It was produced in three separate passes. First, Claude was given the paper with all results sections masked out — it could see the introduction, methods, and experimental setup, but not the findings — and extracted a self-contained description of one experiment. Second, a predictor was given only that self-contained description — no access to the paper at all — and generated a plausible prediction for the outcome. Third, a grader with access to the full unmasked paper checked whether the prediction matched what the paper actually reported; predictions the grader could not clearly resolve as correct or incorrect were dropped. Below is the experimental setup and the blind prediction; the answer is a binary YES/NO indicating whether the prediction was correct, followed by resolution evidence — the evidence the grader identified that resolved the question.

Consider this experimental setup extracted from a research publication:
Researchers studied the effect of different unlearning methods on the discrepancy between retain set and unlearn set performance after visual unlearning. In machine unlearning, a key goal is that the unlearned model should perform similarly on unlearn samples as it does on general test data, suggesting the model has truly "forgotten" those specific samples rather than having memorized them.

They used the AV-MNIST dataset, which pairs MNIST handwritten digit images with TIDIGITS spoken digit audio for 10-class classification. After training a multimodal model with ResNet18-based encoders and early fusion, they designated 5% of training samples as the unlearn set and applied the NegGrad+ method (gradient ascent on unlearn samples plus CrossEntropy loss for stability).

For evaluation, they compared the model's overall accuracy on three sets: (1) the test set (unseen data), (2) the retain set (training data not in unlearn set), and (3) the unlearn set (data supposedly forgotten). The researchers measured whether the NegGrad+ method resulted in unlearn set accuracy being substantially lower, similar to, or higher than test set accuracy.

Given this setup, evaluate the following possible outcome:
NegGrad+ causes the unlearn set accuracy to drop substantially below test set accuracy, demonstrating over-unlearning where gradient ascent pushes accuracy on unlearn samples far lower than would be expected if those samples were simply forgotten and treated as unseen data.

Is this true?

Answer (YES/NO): NO